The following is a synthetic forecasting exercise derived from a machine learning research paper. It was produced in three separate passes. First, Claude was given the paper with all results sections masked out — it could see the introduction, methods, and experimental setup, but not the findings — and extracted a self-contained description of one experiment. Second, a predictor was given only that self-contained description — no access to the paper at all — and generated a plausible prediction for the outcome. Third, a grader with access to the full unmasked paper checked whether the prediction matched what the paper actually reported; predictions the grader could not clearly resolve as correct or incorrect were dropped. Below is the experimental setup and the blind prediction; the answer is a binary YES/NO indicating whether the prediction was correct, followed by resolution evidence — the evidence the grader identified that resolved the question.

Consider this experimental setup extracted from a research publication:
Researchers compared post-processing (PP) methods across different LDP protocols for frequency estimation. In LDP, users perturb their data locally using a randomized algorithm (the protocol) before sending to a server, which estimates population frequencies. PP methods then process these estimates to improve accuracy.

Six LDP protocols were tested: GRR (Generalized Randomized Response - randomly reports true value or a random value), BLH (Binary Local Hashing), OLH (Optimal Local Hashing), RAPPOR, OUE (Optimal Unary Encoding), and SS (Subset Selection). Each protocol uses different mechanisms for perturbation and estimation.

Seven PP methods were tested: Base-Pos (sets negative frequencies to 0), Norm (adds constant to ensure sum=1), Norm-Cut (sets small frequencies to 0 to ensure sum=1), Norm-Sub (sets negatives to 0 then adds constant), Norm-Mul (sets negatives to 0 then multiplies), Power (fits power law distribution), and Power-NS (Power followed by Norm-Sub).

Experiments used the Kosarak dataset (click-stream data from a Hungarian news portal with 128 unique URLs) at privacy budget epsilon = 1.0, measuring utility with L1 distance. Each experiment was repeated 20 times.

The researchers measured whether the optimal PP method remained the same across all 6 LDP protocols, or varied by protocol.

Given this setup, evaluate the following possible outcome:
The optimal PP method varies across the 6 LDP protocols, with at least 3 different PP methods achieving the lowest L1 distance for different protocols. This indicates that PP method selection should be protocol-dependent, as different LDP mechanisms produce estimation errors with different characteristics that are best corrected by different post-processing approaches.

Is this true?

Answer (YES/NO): NO